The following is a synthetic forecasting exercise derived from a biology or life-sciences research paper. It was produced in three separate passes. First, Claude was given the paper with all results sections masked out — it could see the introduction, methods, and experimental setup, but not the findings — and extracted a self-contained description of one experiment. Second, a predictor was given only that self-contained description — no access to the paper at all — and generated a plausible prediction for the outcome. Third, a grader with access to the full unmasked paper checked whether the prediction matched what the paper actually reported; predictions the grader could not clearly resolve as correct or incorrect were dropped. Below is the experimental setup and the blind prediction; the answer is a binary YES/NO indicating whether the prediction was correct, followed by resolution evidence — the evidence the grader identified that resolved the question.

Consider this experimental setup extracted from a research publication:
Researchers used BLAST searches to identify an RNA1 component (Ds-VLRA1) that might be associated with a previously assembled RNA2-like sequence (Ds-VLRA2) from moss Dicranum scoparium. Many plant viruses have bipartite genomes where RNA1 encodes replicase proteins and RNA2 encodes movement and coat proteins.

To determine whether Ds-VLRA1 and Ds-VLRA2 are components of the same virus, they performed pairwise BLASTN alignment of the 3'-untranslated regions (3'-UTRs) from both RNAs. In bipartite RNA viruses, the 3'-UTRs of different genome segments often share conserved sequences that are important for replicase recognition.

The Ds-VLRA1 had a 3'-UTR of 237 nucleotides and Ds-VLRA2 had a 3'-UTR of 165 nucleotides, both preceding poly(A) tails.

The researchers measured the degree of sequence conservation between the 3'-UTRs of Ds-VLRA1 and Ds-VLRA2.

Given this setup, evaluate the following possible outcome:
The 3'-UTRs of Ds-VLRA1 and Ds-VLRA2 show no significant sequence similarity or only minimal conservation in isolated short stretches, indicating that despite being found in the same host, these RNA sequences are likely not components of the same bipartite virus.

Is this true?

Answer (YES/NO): NO